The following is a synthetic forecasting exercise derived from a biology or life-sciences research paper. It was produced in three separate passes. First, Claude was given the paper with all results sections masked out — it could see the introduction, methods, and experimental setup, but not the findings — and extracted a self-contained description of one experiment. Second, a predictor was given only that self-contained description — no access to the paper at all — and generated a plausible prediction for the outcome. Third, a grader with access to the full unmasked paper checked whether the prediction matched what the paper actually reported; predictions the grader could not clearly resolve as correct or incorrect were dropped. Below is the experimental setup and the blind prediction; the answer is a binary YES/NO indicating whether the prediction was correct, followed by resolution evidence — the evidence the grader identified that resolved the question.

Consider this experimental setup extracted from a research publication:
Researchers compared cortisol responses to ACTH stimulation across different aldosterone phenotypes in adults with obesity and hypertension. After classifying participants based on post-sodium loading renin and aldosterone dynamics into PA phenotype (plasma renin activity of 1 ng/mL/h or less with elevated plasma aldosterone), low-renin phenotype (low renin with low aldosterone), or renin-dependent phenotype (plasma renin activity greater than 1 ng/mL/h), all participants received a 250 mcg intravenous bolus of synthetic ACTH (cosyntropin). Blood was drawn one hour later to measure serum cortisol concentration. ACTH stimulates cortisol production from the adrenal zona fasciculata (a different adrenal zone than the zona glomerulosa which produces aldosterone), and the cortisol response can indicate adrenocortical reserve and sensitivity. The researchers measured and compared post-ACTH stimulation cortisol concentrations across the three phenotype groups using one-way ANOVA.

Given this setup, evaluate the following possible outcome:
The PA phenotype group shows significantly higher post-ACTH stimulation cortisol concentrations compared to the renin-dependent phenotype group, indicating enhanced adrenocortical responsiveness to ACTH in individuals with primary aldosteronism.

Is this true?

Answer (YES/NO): NO